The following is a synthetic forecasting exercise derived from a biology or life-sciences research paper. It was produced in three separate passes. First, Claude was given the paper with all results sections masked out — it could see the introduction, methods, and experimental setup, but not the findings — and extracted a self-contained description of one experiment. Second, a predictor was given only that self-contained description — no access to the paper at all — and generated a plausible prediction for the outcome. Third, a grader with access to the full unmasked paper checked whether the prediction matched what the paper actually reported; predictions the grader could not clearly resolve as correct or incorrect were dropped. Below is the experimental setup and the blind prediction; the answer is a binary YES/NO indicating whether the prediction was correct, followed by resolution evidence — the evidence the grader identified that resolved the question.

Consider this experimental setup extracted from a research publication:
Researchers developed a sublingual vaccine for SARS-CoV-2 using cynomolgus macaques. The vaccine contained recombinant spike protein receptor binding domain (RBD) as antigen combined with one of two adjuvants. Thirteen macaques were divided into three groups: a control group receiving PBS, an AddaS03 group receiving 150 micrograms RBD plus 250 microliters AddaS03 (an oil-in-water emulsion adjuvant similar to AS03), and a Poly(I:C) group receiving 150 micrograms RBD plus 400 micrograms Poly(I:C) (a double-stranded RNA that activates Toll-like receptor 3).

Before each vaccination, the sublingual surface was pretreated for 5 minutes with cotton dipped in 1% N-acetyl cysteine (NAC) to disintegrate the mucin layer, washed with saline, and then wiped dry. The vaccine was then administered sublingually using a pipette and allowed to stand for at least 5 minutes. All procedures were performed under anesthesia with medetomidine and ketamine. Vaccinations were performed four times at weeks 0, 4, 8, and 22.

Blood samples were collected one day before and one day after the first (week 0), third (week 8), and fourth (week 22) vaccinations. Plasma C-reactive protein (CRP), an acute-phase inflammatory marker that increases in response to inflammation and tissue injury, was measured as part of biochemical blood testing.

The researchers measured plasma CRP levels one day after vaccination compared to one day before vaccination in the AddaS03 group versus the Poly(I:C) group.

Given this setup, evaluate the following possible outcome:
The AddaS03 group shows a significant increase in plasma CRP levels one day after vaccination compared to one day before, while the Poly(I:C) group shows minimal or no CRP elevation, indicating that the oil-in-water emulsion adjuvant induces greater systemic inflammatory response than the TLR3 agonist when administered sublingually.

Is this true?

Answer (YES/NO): NO